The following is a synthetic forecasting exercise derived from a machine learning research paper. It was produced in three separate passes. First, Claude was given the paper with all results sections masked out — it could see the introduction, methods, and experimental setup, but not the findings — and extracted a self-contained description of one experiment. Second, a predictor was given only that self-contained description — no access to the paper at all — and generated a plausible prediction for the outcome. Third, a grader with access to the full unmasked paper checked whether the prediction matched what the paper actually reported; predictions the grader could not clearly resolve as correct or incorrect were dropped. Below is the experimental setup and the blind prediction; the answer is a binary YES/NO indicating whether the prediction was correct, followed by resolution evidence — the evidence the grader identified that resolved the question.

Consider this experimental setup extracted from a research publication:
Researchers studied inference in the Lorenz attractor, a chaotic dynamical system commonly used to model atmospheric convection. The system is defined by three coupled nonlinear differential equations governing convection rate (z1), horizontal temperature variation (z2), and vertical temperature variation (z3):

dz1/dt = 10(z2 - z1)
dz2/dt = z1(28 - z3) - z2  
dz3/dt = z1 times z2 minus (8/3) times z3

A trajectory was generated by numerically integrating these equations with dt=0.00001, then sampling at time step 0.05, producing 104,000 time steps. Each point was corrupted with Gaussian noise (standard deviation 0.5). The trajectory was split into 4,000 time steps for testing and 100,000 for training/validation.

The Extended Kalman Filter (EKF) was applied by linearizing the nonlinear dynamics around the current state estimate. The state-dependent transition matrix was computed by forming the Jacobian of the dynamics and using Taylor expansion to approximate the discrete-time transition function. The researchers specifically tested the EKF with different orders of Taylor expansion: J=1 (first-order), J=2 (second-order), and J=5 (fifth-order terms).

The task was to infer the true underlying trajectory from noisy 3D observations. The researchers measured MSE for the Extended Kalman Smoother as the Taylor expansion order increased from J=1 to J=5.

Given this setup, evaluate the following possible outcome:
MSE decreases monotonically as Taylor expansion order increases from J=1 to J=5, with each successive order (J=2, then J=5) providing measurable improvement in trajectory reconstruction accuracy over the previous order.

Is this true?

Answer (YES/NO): NO